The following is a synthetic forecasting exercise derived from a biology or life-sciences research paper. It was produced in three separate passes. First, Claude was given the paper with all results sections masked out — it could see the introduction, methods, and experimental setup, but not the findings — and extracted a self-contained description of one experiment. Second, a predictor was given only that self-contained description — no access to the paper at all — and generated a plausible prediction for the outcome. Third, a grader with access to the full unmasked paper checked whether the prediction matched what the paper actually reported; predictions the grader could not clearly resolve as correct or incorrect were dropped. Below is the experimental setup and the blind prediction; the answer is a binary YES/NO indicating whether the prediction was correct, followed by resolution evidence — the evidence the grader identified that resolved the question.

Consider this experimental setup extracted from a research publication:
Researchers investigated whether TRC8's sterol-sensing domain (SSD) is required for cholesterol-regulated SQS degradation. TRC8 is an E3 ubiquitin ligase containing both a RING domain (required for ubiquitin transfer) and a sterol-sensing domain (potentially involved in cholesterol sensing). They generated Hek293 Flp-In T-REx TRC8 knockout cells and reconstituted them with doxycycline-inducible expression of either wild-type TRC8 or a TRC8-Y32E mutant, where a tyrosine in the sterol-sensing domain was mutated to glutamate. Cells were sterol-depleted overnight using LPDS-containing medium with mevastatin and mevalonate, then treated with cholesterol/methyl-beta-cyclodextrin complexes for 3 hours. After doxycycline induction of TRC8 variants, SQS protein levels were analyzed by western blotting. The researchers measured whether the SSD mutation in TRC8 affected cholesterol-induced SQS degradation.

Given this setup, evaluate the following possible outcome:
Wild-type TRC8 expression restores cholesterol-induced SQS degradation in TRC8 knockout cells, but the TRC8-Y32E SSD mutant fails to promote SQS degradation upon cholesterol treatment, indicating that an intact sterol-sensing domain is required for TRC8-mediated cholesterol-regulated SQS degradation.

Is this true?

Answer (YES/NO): NO